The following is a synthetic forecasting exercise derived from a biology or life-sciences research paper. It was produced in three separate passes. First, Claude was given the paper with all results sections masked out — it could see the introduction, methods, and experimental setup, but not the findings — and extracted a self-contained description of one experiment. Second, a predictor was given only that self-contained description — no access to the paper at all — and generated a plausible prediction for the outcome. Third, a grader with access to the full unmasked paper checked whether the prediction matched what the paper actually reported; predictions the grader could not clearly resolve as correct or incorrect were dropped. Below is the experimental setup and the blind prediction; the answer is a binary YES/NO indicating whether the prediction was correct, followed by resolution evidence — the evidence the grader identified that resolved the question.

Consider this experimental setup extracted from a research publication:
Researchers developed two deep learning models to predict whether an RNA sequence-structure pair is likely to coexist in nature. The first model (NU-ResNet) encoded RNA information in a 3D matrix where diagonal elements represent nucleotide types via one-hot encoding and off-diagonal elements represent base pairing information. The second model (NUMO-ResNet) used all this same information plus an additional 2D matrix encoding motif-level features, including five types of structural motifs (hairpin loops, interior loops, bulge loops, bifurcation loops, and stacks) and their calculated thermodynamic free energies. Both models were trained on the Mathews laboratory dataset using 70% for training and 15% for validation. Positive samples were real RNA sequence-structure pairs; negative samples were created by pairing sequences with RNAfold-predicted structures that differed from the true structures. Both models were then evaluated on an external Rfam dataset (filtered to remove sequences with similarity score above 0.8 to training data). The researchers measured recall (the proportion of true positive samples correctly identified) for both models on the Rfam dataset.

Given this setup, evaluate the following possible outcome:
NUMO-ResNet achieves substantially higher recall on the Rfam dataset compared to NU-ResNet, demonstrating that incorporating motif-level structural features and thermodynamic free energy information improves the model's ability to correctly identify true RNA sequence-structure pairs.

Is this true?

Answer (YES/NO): NO